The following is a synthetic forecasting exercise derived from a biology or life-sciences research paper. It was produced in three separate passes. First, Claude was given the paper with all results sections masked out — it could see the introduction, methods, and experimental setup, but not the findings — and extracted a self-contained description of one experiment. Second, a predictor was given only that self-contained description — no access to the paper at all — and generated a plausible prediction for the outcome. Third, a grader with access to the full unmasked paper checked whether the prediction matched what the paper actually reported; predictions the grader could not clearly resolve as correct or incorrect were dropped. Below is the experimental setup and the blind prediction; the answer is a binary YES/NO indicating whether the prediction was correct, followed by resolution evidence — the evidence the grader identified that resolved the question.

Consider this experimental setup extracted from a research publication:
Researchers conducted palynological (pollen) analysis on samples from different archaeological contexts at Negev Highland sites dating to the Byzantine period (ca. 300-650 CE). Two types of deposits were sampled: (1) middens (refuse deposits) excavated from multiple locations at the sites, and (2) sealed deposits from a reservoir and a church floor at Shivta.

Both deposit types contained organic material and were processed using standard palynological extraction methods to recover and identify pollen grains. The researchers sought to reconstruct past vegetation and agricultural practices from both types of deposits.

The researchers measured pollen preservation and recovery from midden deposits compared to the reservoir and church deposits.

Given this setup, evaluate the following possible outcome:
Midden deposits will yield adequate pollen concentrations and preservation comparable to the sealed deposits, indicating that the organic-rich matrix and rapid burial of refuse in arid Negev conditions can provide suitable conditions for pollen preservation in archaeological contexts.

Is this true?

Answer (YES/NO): NO